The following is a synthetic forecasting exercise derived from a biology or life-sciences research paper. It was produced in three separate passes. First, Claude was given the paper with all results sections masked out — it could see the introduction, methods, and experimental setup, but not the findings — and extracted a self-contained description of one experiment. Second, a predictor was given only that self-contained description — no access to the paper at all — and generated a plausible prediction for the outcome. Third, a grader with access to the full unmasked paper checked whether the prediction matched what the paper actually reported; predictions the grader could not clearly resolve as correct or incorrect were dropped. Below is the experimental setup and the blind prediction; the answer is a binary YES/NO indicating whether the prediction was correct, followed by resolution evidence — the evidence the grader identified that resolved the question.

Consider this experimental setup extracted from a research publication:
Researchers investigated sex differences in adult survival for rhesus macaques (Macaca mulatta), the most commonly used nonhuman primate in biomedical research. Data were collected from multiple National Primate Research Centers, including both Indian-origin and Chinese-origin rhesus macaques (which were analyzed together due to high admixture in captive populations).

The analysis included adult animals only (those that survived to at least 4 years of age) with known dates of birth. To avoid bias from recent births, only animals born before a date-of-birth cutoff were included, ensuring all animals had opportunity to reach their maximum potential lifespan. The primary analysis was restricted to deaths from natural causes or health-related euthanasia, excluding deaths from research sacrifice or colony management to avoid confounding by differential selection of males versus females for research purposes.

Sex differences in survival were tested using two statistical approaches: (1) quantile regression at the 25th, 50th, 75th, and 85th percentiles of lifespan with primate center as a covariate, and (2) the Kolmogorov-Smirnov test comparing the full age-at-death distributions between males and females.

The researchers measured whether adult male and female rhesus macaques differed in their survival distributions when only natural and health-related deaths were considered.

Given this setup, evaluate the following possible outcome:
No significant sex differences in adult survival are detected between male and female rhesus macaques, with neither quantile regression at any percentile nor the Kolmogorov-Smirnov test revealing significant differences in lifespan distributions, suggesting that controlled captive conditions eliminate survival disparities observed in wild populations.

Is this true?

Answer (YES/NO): NO